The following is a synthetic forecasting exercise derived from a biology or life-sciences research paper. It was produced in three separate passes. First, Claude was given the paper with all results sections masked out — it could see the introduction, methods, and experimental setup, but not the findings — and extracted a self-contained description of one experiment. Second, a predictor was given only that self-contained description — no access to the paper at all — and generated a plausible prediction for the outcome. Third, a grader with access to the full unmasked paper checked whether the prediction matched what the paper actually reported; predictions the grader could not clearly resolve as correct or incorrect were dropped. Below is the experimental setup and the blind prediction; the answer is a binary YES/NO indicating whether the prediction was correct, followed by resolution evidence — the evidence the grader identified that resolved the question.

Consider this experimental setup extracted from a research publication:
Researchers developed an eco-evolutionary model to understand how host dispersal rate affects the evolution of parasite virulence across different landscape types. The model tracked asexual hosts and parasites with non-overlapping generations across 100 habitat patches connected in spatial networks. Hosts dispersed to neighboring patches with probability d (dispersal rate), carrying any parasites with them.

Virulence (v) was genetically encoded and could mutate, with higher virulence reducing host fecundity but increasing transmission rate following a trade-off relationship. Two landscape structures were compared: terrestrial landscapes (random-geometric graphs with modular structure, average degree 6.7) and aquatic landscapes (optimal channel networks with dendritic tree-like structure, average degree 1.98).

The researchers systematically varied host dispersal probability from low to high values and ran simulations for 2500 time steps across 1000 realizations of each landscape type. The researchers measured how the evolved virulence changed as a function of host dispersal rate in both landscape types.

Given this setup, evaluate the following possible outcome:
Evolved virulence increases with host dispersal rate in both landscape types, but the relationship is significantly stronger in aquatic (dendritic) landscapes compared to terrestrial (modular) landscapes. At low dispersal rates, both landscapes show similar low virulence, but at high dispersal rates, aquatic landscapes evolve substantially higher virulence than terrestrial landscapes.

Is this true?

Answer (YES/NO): NO